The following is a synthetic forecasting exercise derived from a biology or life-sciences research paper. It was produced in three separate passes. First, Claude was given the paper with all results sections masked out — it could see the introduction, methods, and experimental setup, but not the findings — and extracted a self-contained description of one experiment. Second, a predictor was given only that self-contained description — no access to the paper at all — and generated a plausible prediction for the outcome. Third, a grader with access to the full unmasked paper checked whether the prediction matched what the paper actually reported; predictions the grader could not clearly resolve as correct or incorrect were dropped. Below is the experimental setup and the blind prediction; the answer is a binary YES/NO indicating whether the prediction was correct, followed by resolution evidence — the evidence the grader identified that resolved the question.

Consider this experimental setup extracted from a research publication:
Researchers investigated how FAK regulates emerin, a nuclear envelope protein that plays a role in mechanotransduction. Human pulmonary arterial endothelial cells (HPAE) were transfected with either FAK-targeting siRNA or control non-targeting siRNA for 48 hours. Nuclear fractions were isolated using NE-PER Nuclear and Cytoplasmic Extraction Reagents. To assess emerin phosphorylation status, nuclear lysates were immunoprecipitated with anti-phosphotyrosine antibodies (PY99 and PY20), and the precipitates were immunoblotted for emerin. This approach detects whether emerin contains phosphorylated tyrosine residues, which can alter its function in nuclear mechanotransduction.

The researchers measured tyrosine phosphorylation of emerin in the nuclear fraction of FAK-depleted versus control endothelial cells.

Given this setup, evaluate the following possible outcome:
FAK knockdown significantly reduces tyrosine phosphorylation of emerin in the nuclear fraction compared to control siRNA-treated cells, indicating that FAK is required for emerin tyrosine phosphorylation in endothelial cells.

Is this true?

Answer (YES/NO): NO